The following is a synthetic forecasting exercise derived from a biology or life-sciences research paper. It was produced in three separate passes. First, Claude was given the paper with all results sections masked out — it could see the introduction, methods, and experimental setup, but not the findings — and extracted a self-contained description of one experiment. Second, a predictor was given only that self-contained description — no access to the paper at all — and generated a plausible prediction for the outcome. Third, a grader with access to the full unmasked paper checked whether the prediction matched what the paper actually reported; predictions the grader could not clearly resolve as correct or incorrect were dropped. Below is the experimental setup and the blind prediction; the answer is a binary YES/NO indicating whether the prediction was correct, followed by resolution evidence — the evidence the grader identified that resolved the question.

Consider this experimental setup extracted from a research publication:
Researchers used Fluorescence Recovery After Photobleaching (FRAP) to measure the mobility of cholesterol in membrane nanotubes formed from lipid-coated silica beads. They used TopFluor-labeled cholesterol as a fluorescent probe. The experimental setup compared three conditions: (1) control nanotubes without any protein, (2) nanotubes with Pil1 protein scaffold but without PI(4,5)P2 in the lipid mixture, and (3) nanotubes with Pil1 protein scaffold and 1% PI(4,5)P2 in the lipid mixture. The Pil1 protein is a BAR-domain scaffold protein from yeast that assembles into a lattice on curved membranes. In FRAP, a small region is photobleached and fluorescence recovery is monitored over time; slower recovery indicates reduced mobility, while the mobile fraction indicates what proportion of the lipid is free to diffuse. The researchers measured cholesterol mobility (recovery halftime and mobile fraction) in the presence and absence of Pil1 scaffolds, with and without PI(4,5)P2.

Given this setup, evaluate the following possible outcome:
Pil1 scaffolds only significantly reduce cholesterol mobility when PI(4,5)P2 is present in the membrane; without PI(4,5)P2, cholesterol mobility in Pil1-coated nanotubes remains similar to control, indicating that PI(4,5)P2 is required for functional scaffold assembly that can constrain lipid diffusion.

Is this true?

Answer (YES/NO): NO